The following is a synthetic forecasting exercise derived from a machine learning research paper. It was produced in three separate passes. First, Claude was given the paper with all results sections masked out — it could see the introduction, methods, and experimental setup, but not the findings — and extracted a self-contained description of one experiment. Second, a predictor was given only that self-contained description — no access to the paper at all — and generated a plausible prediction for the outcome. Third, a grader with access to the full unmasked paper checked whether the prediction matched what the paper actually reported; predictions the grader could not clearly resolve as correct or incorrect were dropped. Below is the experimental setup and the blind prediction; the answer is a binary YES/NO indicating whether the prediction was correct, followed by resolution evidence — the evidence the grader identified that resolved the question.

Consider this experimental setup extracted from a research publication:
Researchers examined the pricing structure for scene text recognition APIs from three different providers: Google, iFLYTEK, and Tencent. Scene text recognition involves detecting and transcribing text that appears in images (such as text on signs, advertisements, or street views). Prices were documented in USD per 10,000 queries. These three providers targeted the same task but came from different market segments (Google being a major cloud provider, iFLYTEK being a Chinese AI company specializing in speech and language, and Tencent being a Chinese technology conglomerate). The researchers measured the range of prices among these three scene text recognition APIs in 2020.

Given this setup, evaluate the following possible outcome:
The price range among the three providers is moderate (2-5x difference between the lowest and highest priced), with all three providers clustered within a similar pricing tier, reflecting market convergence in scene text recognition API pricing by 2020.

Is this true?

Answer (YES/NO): NO